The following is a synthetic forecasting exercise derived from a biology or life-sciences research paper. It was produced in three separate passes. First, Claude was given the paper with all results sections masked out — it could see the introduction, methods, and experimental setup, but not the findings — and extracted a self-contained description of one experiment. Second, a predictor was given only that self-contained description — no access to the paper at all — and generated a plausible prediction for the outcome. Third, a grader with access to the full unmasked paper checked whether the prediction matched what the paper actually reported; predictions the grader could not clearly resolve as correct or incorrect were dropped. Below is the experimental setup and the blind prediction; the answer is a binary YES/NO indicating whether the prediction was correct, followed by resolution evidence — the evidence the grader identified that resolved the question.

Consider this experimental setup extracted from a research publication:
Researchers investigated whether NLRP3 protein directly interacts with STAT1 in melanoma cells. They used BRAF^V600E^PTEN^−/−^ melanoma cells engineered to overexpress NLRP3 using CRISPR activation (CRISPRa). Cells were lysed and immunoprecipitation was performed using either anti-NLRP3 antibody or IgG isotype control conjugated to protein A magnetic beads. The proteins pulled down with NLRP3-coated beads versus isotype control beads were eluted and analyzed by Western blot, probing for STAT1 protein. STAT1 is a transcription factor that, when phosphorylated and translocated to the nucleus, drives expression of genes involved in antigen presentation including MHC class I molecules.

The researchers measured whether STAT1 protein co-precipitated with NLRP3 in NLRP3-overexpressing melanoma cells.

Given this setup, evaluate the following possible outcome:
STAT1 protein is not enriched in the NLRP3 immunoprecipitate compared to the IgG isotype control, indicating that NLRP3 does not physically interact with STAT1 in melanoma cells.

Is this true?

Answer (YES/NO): NO